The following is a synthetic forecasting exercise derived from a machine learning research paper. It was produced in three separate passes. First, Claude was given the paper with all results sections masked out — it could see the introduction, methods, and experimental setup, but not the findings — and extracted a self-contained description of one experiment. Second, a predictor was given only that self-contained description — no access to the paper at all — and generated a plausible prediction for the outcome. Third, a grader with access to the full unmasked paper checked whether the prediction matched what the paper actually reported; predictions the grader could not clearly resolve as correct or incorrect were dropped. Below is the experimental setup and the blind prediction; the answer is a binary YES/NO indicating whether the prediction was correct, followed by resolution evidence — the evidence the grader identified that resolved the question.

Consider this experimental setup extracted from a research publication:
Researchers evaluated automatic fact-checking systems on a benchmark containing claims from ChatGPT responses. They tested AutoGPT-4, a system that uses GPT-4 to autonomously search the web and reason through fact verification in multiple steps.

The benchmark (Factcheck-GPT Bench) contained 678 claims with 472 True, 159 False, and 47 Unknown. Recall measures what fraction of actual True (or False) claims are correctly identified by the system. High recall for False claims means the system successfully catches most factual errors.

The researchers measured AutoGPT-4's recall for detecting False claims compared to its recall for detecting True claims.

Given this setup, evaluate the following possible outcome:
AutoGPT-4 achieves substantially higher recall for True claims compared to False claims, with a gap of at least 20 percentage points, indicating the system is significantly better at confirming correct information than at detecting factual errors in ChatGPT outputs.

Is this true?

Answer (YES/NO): NO